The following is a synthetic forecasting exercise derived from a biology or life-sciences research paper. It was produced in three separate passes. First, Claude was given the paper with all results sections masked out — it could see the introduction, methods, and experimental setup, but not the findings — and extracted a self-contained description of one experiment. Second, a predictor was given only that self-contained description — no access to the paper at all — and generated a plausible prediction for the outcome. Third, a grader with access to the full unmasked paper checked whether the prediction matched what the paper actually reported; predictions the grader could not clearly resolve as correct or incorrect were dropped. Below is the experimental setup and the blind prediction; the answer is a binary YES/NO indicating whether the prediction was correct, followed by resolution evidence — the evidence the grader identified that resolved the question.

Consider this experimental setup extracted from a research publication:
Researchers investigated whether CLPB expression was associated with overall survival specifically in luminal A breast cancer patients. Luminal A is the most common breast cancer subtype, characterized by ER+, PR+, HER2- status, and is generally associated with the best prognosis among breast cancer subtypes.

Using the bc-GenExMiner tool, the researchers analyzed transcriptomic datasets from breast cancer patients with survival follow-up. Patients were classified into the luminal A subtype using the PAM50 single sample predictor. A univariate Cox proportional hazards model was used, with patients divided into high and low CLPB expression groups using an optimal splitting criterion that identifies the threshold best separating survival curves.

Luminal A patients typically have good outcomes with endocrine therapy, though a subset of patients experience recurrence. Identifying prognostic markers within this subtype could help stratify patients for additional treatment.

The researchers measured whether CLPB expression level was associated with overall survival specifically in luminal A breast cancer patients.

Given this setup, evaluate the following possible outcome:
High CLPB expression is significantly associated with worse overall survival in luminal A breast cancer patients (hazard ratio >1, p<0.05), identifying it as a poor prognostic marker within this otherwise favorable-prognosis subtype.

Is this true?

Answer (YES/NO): NO